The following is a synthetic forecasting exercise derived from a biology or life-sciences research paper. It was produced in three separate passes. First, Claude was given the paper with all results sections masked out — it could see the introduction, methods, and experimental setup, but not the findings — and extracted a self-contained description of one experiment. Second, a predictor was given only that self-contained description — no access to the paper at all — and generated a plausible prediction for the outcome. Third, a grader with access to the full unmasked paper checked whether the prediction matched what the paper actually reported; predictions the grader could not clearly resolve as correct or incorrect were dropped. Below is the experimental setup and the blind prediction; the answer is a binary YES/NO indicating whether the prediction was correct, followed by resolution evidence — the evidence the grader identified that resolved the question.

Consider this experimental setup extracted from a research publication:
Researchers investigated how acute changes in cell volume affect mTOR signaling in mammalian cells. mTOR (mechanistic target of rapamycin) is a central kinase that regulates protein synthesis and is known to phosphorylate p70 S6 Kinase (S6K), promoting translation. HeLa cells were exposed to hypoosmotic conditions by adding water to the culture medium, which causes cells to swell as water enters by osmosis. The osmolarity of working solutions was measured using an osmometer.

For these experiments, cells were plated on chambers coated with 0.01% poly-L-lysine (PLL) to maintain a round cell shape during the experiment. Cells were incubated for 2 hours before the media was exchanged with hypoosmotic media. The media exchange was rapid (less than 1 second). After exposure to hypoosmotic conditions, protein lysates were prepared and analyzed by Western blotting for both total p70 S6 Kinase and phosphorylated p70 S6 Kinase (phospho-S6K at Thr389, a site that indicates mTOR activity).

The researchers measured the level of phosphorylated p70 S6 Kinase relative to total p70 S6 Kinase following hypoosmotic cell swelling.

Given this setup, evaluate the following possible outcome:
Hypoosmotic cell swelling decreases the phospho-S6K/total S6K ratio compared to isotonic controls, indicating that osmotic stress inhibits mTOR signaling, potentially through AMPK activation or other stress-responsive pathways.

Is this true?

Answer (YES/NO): NO